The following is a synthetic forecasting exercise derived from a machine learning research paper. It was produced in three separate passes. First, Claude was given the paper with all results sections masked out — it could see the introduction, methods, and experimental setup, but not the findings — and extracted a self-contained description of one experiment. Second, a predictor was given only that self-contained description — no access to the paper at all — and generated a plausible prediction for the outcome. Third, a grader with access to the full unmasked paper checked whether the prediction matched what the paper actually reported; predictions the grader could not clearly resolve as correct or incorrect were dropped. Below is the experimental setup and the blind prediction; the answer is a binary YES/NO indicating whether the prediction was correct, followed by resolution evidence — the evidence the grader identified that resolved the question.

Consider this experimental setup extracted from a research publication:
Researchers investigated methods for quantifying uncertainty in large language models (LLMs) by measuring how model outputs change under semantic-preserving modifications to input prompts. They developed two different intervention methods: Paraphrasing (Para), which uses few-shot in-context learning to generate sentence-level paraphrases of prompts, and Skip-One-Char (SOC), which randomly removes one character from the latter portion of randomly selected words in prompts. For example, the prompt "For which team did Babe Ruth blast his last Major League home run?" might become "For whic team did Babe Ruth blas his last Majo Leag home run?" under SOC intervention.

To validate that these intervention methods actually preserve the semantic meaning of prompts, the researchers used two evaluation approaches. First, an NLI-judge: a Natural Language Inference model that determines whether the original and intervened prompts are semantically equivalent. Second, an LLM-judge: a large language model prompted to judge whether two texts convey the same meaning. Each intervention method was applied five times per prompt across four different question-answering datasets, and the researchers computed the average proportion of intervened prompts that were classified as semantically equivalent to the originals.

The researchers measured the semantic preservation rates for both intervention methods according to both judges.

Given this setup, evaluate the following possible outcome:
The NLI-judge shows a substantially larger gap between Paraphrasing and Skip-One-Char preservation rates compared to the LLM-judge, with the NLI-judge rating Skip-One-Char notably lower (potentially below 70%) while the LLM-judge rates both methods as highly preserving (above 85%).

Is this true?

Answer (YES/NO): NO